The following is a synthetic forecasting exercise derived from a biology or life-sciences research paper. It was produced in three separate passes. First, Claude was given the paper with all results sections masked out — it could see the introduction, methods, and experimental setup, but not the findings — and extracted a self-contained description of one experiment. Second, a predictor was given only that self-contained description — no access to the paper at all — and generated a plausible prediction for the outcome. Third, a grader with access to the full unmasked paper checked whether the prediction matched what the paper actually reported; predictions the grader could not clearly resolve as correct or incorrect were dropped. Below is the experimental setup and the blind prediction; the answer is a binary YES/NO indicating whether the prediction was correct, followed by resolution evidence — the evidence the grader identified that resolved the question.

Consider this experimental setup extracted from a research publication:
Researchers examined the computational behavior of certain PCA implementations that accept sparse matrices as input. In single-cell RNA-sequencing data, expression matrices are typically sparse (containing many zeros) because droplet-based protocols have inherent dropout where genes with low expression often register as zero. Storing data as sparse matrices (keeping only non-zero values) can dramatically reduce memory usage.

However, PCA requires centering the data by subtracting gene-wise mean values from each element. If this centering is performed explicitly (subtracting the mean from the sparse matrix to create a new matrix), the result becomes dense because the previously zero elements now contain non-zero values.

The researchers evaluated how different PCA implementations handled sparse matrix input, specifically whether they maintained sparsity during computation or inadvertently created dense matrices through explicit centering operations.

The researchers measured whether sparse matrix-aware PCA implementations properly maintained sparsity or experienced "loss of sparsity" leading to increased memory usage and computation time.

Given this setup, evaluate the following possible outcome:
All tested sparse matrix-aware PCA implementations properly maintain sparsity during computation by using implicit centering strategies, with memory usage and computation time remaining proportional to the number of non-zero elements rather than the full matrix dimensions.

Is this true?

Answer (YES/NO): NO